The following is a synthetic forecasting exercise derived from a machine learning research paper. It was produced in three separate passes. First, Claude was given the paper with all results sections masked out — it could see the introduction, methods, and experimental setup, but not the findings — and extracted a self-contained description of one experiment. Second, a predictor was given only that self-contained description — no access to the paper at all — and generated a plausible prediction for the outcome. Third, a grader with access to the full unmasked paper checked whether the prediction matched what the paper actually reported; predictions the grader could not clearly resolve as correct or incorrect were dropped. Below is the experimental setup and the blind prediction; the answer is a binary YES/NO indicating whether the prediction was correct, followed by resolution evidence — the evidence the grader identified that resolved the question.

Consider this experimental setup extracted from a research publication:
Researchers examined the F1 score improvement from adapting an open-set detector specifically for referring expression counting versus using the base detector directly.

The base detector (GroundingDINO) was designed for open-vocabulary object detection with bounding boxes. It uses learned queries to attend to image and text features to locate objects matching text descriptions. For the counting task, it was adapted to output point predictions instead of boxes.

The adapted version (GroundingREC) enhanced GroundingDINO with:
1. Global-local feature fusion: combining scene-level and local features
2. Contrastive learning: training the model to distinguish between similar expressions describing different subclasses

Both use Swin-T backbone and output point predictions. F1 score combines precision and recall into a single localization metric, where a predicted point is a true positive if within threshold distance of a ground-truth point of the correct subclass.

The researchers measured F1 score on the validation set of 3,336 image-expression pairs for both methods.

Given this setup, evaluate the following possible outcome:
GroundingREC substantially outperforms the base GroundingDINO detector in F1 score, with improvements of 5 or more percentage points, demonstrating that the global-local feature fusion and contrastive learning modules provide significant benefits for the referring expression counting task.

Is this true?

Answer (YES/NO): NO